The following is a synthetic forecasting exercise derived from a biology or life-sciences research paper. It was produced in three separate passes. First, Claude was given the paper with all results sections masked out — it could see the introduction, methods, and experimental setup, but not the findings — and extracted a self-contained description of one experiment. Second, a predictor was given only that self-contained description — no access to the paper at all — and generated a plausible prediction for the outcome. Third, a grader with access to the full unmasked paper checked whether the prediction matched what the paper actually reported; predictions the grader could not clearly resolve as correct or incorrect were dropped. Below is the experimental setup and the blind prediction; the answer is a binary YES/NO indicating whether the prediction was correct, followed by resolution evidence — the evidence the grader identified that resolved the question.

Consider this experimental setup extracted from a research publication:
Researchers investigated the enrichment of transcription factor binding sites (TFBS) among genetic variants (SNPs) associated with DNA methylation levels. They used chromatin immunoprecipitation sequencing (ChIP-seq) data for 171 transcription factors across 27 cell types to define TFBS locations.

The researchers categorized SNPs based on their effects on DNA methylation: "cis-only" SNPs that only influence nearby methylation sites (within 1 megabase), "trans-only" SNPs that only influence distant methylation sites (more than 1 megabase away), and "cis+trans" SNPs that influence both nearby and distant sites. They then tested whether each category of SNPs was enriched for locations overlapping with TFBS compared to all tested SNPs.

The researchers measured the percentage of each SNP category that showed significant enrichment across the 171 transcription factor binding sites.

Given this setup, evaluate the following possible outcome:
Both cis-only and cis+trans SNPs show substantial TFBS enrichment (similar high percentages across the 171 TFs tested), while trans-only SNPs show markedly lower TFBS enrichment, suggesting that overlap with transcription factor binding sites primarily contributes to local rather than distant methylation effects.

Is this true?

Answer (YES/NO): YES